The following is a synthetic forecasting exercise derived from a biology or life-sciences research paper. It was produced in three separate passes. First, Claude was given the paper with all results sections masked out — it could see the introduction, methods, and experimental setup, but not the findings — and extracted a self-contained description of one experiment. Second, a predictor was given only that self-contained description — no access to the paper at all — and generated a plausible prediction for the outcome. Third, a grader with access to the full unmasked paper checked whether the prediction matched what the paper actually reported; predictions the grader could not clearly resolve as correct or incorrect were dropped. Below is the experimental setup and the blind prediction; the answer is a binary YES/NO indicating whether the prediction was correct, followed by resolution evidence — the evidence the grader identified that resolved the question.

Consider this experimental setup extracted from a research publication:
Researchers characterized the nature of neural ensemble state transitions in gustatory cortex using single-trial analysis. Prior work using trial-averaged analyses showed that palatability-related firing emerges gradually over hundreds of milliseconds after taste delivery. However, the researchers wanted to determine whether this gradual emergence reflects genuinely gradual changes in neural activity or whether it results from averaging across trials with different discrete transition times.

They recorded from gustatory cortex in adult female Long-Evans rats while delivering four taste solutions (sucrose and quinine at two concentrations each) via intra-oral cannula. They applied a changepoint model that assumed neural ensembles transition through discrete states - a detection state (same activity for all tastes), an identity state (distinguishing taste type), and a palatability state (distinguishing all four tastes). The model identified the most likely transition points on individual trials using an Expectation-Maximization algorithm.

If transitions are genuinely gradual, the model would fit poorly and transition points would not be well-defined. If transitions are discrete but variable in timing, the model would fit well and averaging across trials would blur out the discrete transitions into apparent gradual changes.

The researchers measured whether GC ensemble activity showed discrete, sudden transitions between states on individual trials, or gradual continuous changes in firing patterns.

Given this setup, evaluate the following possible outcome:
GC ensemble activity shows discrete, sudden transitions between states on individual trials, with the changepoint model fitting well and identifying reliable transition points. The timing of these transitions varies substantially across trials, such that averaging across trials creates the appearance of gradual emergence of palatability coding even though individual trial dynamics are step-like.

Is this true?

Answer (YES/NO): YES